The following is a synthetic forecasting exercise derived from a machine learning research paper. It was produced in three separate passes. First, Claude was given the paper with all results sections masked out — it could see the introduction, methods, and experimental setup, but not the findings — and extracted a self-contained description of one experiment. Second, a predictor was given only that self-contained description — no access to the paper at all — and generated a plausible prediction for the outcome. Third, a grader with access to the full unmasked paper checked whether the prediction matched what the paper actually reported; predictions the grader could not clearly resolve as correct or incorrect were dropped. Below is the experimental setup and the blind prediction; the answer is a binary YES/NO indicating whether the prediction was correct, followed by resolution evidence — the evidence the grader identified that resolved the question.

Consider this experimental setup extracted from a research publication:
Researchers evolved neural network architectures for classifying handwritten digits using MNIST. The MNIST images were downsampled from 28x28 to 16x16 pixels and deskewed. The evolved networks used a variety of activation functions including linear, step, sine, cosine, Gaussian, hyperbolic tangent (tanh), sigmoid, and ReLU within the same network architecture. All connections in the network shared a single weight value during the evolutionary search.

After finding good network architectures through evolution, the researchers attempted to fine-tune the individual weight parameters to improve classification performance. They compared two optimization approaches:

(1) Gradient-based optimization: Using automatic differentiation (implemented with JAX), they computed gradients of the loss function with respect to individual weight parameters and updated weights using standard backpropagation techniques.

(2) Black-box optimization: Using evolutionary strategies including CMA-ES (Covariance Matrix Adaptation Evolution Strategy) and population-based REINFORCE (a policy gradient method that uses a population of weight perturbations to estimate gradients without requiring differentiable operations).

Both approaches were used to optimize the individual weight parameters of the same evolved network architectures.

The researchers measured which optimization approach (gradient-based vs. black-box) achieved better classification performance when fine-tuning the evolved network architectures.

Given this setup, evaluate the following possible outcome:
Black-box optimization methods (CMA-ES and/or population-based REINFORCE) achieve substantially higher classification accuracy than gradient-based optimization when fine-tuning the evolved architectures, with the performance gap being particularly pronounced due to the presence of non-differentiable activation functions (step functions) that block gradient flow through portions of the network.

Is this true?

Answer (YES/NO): NO